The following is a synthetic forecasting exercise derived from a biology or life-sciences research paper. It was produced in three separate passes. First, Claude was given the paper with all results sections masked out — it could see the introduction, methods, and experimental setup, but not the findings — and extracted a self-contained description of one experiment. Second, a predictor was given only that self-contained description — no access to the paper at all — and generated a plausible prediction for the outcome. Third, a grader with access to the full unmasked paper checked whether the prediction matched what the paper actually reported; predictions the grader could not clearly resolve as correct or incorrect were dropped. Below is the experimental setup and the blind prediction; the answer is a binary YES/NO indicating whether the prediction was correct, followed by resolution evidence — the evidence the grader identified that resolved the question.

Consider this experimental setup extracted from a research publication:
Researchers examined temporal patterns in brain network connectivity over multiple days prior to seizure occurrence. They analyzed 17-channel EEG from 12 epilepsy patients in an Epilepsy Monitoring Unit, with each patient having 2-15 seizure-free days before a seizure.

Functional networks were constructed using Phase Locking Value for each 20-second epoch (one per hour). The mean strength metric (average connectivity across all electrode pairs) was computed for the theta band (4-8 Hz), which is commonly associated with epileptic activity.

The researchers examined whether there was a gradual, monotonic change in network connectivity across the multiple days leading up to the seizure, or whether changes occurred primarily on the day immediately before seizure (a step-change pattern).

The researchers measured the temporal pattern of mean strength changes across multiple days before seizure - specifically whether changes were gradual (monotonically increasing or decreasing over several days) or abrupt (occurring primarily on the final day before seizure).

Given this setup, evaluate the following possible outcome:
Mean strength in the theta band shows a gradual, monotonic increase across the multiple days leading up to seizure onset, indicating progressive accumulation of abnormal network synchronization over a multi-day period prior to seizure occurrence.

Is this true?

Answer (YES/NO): NO